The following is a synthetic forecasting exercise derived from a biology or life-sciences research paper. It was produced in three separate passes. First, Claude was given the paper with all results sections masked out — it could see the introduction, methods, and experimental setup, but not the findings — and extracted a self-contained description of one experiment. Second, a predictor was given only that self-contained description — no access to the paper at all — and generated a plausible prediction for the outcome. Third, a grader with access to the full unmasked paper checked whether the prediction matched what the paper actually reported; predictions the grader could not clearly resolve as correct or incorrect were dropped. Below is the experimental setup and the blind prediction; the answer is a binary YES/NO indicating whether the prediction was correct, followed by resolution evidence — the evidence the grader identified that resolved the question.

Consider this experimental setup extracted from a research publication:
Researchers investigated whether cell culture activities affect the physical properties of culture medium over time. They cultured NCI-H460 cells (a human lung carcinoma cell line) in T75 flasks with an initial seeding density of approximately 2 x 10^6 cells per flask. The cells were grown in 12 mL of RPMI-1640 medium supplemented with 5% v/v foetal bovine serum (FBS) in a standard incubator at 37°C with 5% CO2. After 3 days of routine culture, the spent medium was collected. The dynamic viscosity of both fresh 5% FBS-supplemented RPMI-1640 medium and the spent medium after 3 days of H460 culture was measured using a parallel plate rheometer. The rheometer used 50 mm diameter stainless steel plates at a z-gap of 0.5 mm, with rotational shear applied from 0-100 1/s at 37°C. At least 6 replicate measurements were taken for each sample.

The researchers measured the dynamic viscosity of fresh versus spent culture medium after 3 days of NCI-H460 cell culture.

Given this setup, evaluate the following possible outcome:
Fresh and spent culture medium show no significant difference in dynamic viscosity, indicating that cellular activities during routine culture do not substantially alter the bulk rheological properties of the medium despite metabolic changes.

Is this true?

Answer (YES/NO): NO